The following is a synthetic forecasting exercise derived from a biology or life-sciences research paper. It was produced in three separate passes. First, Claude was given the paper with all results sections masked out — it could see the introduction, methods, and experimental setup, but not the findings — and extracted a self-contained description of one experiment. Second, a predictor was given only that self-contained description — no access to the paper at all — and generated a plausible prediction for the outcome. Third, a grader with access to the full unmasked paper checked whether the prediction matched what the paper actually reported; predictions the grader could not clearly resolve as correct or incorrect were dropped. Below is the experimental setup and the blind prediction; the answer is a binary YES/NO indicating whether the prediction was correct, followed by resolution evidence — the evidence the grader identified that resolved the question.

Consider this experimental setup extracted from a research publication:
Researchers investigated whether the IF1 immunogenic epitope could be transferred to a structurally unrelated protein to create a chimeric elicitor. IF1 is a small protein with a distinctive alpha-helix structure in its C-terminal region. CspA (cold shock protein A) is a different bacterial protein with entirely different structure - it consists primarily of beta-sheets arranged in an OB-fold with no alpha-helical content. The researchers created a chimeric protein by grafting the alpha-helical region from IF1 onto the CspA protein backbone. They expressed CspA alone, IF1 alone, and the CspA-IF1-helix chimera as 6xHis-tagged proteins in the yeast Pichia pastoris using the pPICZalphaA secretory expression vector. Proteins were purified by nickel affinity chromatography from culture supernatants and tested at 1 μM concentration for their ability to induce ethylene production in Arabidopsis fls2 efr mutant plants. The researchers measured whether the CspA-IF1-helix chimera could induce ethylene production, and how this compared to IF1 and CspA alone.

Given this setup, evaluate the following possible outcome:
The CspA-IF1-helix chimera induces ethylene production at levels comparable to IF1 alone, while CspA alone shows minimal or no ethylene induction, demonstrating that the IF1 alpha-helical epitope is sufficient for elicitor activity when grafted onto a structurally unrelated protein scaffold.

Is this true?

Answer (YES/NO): NO